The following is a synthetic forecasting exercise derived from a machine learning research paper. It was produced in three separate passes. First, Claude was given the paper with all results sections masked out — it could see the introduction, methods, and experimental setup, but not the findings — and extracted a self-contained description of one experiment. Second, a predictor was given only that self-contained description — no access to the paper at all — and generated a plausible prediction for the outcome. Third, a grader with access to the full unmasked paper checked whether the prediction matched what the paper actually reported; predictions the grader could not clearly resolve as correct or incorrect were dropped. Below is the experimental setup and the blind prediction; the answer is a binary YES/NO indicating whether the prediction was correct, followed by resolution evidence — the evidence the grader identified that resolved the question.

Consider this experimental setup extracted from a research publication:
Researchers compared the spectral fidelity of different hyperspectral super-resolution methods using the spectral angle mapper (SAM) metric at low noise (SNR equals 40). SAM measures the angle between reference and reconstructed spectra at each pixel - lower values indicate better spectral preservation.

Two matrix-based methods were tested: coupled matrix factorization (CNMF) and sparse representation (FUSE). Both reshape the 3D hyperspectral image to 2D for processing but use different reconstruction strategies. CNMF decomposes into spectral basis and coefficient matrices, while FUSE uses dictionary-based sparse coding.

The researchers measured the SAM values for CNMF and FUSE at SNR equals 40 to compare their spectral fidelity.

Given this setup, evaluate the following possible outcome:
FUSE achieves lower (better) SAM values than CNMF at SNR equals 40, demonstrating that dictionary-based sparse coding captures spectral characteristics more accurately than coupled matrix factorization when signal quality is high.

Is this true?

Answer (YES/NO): YES